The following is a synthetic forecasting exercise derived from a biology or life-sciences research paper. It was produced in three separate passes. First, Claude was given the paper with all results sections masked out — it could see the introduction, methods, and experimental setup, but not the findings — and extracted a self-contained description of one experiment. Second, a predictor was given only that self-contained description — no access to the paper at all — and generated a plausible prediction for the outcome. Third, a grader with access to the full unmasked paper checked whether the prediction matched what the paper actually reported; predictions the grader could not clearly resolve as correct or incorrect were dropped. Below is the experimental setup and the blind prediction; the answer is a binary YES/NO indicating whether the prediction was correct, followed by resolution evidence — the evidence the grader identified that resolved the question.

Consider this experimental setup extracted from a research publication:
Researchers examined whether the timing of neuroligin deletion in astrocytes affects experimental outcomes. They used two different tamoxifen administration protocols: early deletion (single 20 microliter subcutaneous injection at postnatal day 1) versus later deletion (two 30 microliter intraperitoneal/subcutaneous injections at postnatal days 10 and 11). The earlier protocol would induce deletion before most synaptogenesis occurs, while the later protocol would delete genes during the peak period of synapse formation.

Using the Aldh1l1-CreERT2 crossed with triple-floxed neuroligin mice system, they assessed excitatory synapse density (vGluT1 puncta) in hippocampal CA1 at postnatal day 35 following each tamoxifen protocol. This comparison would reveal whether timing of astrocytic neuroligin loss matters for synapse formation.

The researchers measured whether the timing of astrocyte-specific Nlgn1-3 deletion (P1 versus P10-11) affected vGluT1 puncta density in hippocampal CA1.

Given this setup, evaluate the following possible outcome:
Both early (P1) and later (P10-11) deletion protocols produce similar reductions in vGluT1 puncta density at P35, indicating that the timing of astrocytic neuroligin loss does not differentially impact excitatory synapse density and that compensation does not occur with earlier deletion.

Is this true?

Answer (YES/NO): NO